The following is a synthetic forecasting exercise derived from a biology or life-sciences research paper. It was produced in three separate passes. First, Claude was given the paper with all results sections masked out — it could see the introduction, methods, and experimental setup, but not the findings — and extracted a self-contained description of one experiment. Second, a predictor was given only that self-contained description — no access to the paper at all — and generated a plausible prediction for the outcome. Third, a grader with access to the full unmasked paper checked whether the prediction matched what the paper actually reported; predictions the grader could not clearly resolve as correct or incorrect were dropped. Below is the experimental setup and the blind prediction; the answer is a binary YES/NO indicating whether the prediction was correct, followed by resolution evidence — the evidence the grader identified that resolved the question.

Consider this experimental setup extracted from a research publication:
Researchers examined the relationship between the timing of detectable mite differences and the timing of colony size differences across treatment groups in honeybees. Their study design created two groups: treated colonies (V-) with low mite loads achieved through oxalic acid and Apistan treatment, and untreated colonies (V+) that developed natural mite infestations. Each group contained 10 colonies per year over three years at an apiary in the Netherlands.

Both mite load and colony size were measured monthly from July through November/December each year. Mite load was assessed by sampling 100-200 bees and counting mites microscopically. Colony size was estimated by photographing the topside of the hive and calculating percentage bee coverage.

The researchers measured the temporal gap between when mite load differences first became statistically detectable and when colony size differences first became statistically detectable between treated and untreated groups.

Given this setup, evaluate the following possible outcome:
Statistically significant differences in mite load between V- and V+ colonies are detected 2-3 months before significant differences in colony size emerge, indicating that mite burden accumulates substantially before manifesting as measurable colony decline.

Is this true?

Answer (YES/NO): YES